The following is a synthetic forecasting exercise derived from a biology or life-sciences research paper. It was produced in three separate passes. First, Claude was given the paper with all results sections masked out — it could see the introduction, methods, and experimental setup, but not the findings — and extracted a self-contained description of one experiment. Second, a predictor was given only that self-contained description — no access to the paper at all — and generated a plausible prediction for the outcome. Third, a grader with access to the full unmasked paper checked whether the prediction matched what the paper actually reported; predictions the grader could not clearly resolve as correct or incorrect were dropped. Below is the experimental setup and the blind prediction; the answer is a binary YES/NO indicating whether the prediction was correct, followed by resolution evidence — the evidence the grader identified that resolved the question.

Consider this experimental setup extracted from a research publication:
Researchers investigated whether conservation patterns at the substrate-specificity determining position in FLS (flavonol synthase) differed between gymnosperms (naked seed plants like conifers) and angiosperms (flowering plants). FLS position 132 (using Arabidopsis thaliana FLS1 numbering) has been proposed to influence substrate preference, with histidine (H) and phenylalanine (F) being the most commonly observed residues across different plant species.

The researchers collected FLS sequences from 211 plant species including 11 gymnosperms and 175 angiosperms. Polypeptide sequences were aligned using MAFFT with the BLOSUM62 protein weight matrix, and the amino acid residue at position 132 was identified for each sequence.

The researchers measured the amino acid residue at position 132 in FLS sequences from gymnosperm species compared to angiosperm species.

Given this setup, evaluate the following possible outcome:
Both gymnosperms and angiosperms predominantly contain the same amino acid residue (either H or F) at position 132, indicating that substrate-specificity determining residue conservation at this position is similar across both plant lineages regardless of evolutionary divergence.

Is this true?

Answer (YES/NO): NO